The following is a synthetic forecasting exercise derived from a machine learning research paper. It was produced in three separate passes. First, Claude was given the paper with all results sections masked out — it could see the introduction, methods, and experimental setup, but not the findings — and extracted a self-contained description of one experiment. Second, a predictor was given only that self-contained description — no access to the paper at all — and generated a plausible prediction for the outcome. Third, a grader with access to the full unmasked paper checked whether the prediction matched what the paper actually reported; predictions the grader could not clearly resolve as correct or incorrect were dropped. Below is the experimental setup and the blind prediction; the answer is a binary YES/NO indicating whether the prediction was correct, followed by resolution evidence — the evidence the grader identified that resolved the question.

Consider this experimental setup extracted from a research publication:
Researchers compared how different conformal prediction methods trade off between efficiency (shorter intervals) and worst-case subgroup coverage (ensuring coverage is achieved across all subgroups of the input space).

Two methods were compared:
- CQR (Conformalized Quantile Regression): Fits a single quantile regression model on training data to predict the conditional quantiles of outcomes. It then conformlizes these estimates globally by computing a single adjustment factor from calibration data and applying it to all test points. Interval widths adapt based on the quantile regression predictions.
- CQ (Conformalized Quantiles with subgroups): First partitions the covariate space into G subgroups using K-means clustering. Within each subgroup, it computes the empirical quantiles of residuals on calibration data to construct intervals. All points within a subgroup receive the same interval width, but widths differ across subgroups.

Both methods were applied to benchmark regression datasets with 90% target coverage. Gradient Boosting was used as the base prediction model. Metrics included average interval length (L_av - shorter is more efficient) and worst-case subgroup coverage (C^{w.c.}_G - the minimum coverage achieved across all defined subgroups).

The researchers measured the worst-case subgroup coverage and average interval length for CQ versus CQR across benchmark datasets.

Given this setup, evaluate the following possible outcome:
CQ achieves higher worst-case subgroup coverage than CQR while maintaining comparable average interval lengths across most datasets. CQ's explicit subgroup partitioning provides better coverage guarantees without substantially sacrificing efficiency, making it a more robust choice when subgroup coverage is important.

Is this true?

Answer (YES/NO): NO